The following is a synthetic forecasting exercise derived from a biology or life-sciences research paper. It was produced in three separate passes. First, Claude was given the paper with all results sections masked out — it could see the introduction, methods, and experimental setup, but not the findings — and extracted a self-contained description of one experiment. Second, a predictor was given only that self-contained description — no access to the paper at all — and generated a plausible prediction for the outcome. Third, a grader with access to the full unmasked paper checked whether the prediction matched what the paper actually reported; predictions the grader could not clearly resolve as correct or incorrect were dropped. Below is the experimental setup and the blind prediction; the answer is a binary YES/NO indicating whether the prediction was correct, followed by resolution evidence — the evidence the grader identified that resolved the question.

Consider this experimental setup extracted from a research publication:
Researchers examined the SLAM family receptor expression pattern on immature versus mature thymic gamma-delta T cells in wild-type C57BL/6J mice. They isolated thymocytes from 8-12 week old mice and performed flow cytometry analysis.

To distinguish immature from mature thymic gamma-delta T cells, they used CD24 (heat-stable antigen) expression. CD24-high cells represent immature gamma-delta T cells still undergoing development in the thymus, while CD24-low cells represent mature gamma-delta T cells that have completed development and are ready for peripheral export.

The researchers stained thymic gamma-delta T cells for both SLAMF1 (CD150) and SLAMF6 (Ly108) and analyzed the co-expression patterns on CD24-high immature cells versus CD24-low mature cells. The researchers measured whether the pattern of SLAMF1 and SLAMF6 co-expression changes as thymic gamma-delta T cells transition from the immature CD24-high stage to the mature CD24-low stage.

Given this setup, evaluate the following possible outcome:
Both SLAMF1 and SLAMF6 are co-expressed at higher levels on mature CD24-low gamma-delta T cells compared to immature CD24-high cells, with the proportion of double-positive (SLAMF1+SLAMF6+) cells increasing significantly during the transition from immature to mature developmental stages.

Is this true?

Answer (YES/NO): NO